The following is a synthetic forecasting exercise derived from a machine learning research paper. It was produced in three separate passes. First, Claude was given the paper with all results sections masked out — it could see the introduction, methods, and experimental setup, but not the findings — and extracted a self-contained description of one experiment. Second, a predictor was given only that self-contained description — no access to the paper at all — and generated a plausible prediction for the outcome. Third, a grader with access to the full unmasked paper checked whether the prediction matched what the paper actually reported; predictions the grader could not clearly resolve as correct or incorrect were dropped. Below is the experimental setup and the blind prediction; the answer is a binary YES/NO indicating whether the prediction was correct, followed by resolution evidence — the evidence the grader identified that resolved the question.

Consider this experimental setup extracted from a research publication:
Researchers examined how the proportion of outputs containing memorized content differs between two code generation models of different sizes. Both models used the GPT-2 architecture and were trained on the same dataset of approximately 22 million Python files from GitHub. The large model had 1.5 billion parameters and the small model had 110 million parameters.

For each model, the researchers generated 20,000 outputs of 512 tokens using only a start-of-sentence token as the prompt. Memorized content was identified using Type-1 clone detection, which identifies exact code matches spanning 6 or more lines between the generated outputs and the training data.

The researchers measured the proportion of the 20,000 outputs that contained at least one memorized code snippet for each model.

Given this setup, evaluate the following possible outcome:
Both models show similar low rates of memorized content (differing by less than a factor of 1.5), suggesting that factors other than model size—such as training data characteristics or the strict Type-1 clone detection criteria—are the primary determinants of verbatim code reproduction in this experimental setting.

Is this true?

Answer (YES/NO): NO